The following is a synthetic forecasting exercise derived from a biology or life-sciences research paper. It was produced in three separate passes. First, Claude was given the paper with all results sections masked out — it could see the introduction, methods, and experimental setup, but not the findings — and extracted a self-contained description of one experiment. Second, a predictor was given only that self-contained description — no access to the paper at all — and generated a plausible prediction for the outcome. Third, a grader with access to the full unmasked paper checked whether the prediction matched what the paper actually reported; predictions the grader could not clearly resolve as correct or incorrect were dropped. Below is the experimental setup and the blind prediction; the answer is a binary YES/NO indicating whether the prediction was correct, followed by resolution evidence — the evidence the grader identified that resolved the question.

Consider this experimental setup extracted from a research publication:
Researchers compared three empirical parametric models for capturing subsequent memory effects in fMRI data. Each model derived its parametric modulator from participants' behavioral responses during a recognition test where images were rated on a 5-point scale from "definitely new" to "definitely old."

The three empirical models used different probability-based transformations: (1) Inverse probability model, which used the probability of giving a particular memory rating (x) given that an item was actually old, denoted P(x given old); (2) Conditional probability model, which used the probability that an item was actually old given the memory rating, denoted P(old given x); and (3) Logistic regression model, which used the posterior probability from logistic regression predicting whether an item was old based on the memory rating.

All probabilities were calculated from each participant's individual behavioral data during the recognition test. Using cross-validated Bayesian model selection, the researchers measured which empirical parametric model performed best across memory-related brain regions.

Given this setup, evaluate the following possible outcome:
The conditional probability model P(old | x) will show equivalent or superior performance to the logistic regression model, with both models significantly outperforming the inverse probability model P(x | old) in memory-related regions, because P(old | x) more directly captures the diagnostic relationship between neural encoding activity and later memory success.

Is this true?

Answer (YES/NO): NO